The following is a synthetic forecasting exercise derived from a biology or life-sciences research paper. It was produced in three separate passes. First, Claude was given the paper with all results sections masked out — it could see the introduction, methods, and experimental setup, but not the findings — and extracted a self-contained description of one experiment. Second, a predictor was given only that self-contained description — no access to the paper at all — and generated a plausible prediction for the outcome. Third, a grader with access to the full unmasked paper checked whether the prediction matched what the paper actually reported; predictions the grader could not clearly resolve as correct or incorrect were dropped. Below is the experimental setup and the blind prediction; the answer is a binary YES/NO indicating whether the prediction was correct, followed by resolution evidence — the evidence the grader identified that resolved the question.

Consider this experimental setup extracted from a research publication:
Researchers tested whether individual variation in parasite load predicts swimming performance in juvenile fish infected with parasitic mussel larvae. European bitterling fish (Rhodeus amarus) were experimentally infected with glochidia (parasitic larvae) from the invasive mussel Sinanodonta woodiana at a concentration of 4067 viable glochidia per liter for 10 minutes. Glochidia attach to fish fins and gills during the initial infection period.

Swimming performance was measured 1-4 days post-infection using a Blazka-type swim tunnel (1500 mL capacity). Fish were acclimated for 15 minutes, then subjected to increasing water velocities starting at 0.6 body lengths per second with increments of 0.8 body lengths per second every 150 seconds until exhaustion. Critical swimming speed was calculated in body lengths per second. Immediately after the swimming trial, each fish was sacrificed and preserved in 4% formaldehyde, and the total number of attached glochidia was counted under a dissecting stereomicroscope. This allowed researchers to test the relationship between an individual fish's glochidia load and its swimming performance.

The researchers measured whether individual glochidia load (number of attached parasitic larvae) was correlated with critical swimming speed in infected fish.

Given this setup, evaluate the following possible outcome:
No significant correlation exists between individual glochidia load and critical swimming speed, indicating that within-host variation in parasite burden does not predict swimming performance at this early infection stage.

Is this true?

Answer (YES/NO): NO